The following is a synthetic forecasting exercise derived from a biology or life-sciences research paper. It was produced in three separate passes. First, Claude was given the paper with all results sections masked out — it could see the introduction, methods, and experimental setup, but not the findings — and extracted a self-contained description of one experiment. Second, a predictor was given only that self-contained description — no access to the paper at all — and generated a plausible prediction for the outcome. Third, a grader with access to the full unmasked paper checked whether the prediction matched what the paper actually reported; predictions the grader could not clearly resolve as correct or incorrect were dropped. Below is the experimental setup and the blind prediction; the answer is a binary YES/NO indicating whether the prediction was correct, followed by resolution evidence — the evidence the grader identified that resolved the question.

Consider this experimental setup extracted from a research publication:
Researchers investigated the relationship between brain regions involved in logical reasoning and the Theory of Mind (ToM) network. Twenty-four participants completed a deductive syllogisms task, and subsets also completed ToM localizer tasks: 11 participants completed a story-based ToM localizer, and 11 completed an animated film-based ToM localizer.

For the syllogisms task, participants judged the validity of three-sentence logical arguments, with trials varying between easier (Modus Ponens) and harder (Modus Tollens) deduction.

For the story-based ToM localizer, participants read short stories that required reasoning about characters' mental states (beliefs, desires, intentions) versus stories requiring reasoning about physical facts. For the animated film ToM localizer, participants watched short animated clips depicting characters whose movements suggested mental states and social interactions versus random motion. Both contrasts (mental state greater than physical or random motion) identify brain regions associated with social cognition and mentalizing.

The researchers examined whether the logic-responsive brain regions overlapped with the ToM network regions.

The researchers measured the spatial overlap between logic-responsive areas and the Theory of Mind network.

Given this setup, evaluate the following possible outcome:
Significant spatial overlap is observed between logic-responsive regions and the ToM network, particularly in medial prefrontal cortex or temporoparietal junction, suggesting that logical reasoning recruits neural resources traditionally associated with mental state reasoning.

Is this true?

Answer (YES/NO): NO